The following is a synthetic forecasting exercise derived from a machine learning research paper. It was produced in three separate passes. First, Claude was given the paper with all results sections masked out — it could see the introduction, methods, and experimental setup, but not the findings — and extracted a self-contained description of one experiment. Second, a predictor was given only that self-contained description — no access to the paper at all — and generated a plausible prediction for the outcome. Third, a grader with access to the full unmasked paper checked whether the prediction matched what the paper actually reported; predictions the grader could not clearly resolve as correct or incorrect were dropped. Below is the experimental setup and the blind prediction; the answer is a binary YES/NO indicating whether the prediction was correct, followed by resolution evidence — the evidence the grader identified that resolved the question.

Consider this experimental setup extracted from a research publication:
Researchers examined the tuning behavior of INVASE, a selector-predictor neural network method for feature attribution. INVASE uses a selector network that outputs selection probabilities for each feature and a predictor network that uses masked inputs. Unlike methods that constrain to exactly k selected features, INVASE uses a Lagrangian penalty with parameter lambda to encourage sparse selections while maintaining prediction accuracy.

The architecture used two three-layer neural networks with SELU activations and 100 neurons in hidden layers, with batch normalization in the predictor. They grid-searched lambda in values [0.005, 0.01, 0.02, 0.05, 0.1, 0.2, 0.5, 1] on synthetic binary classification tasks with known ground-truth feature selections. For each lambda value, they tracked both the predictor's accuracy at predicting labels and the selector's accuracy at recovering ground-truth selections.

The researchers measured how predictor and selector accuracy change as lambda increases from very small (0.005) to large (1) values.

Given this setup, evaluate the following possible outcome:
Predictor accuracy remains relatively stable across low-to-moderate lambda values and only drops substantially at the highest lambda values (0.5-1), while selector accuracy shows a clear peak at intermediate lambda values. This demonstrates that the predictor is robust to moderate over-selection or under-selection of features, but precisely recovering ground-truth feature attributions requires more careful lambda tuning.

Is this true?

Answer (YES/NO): NO